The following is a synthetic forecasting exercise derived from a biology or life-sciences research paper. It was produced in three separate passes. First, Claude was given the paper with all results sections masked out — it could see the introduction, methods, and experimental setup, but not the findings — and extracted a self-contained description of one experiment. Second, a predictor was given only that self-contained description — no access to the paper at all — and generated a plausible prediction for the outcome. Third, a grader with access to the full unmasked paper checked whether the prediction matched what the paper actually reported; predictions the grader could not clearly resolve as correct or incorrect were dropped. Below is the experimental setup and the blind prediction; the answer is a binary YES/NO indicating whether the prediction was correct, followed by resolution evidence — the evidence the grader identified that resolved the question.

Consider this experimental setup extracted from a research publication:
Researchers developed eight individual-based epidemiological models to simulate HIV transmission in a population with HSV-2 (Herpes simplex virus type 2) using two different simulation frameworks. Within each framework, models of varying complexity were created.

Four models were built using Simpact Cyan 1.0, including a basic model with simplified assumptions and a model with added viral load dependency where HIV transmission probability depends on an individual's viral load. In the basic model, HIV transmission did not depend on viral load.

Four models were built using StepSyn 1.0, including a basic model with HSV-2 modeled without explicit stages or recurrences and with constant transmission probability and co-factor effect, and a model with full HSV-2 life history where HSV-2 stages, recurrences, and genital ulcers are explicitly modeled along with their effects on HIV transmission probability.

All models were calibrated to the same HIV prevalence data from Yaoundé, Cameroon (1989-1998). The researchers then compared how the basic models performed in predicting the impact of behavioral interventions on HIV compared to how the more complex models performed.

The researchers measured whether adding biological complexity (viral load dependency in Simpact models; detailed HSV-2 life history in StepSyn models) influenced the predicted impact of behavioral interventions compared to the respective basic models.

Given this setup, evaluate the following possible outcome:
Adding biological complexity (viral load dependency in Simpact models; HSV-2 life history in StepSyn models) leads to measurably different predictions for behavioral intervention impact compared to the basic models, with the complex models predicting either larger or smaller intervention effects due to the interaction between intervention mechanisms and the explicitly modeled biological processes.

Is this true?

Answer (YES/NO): YES